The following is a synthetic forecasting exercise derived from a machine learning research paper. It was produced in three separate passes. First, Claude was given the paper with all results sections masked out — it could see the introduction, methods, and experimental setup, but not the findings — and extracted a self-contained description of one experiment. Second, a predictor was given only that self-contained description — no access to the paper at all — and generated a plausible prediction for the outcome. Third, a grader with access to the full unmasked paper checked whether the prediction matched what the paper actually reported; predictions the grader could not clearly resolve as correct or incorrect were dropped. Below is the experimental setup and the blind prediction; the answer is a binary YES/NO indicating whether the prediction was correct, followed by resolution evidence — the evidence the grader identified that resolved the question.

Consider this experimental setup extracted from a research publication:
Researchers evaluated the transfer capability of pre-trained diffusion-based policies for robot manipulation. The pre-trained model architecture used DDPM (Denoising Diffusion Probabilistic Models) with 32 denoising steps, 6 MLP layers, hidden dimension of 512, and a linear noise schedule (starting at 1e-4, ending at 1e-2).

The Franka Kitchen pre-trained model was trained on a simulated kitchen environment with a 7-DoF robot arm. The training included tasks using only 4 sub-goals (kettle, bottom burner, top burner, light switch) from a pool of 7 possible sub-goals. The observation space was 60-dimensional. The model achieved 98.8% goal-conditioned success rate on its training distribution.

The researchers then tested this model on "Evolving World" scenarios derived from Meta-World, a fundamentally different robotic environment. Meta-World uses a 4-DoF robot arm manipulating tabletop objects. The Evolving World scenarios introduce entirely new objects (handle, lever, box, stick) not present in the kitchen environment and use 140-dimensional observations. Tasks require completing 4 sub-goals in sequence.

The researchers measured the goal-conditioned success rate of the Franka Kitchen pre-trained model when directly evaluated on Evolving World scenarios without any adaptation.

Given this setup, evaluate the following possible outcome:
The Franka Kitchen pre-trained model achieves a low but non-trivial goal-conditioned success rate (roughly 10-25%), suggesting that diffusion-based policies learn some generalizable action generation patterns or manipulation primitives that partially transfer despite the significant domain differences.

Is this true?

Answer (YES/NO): YES